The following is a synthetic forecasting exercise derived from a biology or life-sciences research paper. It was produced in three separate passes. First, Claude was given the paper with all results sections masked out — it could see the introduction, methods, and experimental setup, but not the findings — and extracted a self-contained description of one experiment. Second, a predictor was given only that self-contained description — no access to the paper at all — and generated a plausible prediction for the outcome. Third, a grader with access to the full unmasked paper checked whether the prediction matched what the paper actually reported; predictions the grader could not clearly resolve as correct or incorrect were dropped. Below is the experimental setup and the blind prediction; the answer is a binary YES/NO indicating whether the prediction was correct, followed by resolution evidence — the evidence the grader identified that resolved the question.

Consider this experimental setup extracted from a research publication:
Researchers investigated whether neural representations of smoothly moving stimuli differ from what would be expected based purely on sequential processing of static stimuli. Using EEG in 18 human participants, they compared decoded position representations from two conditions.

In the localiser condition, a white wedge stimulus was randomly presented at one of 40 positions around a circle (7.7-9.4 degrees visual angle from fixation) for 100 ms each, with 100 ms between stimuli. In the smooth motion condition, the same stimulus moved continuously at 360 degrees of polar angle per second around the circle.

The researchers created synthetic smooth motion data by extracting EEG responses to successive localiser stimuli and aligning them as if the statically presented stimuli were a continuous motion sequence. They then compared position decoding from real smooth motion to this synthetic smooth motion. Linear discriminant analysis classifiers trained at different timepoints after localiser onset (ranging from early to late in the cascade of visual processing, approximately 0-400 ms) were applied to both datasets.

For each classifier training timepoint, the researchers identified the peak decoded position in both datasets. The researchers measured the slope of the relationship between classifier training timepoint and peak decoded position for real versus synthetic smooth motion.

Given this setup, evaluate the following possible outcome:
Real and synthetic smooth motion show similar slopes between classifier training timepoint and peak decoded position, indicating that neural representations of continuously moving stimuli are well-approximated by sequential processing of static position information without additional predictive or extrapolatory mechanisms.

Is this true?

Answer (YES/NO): NO